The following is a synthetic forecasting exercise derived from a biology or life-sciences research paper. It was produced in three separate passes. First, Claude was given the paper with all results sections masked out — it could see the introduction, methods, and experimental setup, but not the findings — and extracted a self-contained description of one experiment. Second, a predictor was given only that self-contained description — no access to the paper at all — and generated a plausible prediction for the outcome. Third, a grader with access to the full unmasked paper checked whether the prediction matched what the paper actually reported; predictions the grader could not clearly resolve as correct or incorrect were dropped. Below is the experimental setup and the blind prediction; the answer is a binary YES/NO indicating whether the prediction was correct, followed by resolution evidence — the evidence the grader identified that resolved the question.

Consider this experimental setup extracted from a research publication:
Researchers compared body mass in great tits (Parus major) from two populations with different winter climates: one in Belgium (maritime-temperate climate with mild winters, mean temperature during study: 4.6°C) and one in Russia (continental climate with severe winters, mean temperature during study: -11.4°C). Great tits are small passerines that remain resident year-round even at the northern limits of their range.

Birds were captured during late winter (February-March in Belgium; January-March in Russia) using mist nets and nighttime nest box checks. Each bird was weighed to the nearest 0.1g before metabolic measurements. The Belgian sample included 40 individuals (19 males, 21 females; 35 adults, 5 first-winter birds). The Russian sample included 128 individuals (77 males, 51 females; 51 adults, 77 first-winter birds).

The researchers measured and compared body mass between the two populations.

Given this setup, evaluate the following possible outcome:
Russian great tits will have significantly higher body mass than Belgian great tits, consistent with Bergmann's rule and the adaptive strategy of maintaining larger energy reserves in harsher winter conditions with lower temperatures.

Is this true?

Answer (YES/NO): YES